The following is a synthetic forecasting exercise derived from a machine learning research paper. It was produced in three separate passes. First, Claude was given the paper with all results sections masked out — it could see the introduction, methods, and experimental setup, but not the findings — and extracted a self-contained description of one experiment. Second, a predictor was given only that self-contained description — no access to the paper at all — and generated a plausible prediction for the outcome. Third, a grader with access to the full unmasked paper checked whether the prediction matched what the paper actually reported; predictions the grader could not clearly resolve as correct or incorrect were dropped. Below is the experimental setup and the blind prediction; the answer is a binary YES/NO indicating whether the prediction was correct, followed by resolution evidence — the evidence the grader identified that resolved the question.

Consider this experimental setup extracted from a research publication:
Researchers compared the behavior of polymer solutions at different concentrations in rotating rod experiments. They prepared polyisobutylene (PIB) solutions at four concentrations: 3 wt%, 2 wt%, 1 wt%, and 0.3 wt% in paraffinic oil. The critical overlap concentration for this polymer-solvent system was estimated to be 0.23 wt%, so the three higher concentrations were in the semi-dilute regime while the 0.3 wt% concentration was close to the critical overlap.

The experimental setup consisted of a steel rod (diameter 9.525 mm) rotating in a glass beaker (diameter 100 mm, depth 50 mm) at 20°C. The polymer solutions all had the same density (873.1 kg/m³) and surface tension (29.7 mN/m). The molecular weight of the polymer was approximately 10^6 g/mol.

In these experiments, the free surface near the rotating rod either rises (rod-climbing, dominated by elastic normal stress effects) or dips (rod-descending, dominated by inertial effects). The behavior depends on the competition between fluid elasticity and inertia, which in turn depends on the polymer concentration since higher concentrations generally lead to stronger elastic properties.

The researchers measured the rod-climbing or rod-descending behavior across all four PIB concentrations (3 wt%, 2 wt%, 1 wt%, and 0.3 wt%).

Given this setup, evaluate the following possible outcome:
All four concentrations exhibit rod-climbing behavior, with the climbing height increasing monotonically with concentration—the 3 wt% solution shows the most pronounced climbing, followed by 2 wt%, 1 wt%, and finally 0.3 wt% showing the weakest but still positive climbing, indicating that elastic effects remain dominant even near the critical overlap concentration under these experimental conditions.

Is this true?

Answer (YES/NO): NO